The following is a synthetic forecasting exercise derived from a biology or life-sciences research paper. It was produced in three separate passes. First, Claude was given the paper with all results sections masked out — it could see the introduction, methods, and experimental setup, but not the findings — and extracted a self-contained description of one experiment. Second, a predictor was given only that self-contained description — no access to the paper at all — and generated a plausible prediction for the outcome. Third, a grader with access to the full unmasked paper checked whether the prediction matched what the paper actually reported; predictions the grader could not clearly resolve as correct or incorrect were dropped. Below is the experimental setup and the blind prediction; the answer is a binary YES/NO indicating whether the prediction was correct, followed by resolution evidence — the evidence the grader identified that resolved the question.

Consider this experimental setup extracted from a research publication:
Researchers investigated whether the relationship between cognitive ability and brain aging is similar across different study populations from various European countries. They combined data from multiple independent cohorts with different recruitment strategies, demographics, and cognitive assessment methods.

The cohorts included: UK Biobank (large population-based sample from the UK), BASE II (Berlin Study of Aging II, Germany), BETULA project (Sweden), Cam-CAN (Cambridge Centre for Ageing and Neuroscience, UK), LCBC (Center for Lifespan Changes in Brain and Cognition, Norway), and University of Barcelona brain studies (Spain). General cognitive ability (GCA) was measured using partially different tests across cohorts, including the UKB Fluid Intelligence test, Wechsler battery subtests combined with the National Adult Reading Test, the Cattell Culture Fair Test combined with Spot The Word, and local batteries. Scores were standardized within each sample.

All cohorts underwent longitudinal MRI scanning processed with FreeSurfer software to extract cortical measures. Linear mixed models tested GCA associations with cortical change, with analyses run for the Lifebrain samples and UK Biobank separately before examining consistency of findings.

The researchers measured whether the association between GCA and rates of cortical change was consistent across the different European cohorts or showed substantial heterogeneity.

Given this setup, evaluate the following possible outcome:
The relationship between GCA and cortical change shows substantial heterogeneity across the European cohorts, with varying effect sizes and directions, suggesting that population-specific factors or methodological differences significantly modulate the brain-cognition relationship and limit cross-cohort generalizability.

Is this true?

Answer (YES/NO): NO